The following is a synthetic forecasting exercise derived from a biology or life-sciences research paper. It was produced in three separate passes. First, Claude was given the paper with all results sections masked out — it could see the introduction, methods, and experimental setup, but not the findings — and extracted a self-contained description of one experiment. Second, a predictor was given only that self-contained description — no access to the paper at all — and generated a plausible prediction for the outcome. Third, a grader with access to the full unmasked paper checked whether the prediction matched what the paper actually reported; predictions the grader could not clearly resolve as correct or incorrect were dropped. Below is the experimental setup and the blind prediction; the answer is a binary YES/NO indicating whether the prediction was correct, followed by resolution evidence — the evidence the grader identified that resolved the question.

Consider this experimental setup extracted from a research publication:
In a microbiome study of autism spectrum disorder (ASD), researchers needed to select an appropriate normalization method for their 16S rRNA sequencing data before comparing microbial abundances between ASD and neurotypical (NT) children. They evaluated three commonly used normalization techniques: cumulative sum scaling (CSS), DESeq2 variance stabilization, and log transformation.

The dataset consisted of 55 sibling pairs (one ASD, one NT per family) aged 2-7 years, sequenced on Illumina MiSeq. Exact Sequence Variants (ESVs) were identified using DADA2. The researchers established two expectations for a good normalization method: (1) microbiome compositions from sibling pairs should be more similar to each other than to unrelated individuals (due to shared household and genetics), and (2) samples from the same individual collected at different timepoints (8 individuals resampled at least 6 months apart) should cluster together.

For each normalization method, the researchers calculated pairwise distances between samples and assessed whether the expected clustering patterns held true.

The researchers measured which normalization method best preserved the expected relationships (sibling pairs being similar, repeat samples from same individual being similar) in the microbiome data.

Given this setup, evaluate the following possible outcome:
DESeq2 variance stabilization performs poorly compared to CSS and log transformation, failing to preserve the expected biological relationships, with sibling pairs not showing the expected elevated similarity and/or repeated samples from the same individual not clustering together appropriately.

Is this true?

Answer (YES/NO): NO